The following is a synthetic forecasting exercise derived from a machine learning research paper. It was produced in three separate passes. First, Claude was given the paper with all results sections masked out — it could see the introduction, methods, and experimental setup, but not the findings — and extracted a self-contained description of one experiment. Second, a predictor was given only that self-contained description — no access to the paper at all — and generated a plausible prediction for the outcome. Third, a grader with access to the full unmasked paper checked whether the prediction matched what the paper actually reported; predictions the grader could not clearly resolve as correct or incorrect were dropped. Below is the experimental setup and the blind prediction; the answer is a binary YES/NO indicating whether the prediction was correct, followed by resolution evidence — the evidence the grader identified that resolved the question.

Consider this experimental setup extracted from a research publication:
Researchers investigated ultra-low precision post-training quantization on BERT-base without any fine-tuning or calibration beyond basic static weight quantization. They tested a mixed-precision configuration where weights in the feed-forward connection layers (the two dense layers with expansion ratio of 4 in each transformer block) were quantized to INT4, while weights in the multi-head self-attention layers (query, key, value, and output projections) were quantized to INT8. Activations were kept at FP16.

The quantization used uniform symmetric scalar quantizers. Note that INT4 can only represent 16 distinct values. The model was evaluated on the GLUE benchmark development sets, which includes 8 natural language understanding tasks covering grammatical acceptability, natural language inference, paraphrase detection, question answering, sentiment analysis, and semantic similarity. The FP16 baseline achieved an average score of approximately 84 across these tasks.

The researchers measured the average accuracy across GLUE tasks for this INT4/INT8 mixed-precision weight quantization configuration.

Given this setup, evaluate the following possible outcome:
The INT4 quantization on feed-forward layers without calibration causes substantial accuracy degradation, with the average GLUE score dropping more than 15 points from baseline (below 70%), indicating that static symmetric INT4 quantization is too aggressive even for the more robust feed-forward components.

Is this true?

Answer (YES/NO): YES